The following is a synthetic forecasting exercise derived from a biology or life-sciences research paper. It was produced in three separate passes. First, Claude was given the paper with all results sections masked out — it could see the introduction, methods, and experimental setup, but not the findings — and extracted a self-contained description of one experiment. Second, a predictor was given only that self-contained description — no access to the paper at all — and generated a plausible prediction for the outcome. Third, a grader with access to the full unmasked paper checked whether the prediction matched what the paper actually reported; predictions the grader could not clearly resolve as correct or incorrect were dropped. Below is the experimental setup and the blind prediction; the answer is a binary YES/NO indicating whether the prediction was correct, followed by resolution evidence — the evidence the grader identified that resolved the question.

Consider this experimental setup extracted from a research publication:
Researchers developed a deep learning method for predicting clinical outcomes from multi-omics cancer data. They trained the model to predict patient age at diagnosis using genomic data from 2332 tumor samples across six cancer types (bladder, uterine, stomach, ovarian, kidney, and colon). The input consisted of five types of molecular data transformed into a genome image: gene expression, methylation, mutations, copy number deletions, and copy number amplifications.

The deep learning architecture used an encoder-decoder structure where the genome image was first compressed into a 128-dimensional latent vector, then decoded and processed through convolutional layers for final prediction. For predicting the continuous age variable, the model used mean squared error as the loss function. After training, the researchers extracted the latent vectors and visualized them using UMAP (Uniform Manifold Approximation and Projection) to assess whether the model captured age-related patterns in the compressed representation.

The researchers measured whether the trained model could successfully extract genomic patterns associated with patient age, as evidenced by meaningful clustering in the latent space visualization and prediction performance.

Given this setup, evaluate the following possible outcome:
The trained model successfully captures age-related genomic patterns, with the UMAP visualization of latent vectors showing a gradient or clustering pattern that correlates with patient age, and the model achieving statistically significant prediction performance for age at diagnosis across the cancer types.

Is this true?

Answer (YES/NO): NO